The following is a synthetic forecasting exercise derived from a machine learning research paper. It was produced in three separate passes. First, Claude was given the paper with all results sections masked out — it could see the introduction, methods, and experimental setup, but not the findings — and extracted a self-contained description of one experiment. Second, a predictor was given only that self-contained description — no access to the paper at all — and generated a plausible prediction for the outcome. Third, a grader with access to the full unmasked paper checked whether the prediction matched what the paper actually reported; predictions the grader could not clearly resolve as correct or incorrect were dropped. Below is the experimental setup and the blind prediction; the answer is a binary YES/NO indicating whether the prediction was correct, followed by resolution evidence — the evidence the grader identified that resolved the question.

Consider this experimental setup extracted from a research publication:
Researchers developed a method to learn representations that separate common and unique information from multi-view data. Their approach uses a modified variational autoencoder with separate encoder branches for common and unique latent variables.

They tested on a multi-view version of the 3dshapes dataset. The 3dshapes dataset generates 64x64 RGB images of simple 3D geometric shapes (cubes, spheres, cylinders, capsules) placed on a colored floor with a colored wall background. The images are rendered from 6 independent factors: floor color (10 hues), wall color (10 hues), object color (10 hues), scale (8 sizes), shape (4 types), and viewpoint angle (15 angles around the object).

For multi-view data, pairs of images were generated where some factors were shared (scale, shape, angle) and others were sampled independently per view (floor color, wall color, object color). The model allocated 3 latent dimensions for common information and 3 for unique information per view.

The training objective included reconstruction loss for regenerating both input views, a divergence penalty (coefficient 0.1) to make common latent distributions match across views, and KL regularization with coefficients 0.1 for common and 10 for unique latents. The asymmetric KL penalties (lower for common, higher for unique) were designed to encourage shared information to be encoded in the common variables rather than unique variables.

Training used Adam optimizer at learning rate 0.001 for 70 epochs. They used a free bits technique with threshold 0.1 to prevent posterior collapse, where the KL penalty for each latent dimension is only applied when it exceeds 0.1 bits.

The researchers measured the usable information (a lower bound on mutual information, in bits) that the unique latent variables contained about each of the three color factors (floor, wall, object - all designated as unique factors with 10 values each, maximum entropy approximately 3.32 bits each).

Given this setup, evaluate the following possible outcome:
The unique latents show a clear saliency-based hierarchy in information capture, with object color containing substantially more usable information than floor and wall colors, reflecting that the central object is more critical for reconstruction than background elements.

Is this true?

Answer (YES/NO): NO